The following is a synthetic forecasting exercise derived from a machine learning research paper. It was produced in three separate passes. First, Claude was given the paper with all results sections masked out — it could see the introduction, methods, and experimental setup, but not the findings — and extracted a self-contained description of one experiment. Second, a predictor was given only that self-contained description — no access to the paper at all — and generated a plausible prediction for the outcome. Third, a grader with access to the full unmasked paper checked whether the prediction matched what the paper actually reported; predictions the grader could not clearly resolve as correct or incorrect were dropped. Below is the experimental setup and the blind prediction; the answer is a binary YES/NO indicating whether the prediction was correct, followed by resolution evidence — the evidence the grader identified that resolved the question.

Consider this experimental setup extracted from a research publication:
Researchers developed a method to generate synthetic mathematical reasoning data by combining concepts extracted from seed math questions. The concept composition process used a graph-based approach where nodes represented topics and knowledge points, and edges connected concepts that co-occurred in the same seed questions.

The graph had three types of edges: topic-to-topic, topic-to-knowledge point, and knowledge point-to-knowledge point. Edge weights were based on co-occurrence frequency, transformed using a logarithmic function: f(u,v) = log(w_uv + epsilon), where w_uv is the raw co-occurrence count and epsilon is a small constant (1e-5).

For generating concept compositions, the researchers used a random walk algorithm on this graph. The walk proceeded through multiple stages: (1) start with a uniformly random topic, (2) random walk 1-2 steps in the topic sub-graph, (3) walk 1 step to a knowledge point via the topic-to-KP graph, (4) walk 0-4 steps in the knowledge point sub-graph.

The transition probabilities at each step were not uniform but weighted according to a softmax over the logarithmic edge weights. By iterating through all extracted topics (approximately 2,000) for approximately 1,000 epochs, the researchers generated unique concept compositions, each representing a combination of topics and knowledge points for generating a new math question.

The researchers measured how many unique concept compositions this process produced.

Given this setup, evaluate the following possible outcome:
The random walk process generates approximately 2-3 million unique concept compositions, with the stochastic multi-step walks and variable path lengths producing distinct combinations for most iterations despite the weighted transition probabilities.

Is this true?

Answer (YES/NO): YES